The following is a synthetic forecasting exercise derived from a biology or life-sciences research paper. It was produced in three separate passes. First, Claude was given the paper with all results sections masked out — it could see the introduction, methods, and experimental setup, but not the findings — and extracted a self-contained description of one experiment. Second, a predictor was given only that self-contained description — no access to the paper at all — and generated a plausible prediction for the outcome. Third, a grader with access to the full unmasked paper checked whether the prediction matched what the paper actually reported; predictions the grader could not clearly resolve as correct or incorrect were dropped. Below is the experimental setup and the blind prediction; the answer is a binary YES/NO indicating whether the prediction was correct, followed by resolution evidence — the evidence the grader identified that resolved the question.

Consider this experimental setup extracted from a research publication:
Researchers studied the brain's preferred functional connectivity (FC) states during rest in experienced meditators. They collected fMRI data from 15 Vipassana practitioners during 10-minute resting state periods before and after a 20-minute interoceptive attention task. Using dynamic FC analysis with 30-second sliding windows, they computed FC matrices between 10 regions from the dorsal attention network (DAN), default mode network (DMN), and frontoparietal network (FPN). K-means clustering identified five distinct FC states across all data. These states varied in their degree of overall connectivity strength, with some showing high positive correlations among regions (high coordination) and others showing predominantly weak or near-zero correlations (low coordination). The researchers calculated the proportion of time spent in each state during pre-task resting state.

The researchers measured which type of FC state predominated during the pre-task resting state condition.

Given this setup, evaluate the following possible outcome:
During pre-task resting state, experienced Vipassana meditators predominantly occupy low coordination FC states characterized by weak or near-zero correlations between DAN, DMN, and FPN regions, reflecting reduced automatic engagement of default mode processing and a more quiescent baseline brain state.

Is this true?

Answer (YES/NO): YES